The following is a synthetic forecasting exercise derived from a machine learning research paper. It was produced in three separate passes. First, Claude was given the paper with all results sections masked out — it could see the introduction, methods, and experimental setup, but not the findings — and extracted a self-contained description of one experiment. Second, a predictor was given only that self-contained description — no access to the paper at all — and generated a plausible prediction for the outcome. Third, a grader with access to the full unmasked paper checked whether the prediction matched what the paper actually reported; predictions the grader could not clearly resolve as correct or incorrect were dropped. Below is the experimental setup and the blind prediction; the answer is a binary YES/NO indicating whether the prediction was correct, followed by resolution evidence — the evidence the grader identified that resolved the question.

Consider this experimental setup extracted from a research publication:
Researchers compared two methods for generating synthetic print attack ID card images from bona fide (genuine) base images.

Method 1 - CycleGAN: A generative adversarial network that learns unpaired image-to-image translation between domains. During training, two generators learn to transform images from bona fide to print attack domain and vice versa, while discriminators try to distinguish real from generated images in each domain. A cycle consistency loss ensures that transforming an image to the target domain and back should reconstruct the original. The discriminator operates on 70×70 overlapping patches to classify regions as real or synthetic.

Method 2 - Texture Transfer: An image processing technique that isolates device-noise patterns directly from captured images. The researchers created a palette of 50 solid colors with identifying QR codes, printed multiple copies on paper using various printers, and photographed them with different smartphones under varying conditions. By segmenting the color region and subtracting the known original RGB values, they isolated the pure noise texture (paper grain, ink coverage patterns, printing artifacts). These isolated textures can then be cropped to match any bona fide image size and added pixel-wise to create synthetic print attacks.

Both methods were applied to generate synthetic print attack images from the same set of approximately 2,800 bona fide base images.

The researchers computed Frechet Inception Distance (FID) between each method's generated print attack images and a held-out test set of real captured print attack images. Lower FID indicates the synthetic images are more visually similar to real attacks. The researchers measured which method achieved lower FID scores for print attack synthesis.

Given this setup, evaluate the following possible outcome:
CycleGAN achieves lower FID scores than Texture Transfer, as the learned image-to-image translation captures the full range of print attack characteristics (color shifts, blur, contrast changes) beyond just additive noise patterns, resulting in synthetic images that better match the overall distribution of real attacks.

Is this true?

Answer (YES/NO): YES